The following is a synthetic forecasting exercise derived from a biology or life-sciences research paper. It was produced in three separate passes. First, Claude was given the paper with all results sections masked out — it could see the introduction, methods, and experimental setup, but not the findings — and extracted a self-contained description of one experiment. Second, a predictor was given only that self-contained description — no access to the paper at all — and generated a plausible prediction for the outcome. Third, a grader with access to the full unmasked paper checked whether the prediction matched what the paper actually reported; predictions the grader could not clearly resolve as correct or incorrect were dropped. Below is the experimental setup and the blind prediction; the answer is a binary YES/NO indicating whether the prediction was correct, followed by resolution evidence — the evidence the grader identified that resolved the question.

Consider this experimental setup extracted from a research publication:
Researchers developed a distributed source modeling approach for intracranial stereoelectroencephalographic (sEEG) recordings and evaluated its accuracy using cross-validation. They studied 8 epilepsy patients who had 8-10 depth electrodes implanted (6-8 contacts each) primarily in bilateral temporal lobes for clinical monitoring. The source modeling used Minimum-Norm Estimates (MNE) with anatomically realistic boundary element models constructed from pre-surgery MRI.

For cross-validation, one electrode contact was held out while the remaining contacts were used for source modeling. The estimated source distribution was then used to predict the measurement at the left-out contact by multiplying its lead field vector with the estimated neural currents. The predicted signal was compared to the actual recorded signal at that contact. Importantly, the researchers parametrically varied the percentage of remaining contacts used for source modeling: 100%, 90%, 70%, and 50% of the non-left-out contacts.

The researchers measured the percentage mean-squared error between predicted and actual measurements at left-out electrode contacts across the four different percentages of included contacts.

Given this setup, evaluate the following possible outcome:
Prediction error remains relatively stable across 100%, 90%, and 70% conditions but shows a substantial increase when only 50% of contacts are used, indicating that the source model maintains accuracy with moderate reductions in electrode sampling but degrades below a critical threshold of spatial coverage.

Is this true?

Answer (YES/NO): NO